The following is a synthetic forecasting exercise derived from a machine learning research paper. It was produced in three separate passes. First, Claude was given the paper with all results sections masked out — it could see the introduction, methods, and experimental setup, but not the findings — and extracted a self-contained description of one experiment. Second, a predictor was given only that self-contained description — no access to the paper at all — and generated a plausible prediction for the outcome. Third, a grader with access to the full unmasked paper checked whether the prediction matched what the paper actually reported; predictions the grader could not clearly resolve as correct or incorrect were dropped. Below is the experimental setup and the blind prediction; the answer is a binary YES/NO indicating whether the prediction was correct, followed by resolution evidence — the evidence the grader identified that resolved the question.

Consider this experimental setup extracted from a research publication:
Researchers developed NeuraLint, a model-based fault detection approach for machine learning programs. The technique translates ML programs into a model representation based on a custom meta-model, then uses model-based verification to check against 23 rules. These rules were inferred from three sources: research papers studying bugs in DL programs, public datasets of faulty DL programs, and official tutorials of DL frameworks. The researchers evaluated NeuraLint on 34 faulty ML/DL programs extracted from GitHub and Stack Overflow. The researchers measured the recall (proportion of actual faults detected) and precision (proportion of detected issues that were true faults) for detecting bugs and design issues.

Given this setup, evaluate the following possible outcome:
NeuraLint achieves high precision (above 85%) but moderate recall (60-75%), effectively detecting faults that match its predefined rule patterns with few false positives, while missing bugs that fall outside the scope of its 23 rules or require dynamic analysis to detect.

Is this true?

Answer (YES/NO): YES